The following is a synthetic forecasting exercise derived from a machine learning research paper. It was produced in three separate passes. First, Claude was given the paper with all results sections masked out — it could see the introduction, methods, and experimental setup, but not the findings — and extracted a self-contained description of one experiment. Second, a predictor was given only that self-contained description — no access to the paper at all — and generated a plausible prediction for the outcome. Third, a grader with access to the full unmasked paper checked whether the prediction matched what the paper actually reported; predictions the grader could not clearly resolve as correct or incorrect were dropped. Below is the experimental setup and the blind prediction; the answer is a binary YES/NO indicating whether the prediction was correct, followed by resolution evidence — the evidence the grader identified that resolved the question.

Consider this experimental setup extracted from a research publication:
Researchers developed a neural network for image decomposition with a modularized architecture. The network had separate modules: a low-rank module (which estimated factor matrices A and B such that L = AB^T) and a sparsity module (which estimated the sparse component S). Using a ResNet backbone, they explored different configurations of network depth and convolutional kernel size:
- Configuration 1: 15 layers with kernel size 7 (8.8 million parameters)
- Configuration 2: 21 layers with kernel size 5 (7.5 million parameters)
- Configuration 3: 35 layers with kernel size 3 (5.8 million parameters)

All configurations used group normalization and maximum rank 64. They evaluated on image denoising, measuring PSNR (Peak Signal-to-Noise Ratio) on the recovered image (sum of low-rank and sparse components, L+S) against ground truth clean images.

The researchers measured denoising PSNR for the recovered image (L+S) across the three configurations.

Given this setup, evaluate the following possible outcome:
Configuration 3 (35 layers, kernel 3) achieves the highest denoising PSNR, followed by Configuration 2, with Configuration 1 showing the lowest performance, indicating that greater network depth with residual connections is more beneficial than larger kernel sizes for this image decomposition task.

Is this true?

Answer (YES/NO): NO